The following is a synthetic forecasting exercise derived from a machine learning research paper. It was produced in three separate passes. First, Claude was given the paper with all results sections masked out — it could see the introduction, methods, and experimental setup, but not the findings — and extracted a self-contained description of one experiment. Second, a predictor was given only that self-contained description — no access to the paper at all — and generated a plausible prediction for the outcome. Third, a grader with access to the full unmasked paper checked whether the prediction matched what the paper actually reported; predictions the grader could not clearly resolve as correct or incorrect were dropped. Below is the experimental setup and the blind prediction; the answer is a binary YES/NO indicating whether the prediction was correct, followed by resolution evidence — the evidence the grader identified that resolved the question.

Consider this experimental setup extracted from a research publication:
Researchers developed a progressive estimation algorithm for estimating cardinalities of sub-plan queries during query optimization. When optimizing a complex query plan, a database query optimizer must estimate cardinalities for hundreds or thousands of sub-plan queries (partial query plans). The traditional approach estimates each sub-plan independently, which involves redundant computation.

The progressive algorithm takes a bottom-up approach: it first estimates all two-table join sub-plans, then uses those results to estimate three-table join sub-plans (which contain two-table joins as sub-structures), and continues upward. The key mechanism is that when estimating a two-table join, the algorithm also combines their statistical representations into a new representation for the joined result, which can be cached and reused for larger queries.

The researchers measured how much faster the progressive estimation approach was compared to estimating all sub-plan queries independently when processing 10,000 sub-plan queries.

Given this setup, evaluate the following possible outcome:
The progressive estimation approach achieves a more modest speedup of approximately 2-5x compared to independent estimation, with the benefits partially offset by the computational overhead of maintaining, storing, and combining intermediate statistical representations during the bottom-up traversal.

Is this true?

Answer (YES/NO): NO